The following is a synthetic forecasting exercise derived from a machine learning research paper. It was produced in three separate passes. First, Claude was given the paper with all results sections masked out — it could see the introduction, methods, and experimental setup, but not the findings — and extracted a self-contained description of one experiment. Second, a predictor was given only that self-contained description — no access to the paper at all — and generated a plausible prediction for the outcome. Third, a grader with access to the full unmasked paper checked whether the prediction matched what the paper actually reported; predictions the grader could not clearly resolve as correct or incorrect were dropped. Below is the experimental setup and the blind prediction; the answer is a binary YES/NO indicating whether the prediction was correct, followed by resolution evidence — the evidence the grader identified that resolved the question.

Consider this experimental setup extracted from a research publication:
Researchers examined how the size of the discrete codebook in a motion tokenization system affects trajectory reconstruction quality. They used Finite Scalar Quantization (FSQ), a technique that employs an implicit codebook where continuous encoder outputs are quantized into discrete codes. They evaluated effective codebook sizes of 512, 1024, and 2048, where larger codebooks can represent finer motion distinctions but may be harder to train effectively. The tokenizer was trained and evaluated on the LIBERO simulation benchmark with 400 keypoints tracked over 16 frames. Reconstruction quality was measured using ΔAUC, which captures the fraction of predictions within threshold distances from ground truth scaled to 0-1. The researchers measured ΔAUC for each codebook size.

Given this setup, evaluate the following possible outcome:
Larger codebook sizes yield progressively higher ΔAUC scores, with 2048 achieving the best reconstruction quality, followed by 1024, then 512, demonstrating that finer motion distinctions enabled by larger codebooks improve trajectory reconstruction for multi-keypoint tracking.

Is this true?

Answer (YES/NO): YES